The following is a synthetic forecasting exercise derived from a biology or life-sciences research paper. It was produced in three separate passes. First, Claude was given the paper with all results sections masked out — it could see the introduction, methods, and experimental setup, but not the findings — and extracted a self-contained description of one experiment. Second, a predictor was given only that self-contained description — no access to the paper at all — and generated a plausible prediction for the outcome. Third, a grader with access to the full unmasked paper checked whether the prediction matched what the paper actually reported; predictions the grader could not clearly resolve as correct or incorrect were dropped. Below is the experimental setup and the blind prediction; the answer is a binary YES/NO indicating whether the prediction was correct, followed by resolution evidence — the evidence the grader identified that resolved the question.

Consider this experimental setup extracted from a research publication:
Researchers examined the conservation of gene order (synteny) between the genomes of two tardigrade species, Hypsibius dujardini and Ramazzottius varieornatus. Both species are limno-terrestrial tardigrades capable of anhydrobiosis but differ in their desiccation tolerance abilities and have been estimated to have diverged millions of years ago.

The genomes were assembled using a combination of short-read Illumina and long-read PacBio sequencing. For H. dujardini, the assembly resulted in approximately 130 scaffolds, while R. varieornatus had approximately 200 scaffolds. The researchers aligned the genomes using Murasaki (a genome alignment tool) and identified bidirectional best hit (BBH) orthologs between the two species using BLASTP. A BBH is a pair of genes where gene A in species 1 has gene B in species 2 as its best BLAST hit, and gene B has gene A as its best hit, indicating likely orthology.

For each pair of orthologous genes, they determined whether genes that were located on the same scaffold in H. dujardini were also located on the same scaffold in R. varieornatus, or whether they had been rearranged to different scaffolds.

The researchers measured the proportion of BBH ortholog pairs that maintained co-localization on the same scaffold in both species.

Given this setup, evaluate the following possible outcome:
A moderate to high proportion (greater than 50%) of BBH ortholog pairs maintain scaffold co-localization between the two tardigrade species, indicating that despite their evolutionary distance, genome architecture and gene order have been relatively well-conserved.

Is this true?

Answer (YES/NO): NO